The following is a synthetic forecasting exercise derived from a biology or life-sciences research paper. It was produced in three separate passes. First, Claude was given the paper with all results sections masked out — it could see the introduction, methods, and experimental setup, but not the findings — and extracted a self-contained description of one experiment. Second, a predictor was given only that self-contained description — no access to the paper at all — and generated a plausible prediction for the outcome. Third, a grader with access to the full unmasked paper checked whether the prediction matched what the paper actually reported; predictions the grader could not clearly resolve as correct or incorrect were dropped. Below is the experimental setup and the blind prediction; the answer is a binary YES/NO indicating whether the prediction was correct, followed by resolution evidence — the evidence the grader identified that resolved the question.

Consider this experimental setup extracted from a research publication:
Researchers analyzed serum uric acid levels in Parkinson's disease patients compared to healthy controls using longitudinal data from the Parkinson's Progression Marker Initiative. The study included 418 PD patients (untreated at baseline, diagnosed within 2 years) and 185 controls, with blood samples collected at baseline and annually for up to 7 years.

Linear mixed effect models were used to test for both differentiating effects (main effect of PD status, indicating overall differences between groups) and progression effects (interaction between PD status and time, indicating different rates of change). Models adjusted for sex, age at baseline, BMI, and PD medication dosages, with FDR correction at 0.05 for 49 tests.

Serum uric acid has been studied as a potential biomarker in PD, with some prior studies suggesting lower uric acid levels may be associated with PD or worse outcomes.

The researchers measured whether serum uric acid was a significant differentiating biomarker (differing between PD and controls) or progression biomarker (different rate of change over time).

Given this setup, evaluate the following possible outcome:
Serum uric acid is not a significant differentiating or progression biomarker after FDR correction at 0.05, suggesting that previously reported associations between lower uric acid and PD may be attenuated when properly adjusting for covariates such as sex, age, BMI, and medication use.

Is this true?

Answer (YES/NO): YES